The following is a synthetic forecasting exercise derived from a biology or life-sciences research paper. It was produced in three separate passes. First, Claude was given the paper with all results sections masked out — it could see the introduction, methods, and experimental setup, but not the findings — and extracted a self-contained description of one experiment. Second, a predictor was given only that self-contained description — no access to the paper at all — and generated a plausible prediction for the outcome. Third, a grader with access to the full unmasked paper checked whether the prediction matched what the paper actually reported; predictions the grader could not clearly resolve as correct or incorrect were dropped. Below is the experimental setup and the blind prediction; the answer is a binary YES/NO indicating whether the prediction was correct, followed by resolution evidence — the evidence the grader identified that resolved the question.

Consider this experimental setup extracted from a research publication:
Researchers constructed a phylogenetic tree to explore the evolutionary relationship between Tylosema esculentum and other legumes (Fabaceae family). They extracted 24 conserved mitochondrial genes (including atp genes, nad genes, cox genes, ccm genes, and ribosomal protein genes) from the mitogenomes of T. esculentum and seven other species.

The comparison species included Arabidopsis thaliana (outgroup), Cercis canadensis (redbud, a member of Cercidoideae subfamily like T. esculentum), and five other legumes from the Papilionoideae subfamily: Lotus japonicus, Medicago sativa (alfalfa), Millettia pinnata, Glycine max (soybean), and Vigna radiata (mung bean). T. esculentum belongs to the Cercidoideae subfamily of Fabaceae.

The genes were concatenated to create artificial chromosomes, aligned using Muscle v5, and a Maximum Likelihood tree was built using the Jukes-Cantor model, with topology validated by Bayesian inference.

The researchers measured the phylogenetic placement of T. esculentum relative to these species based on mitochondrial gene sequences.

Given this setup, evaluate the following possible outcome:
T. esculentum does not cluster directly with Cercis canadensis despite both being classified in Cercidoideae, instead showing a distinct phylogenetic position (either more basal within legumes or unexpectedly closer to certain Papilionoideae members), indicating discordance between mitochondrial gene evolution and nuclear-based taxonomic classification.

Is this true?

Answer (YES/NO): NO